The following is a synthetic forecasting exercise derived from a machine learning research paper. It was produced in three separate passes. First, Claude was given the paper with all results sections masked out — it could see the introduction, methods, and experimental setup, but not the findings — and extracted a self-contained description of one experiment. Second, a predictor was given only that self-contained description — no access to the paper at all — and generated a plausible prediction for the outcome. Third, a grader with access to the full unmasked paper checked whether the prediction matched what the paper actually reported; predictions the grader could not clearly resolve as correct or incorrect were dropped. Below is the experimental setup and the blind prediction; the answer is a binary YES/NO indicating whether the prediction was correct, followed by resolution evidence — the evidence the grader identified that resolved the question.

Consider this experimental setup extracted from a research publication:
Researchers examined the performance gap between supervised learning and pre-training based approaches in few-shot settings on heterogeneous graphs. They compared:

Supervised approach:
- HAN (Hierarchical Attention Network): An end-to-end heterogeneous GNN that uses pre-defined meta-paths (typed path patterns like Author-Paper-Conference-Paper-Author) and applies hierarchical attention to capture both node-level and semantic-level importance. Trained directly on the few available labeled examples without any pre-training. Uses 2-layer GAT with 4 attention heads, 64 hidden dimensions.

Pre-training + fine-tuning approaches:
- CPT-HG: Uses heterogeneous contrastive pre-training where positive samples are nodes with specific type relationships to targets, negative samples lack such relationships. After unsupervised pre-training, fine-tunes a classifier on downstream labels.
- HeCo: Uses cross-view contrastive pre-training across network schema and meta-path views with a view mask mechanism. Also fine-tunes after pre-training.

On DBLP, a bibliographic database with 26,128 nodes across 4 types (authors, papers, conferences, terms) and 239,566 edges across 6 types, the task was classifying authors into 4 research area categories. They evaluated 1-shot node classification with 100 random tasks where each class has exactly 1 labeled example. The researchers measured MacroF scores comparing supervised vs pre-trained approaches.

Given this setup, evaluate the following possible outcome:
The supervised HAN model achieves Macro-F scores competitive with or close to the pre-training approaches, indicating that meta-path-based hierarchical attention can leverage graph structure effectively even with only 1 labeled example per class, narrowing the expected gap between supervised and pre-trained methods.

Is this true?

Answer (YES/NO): NO